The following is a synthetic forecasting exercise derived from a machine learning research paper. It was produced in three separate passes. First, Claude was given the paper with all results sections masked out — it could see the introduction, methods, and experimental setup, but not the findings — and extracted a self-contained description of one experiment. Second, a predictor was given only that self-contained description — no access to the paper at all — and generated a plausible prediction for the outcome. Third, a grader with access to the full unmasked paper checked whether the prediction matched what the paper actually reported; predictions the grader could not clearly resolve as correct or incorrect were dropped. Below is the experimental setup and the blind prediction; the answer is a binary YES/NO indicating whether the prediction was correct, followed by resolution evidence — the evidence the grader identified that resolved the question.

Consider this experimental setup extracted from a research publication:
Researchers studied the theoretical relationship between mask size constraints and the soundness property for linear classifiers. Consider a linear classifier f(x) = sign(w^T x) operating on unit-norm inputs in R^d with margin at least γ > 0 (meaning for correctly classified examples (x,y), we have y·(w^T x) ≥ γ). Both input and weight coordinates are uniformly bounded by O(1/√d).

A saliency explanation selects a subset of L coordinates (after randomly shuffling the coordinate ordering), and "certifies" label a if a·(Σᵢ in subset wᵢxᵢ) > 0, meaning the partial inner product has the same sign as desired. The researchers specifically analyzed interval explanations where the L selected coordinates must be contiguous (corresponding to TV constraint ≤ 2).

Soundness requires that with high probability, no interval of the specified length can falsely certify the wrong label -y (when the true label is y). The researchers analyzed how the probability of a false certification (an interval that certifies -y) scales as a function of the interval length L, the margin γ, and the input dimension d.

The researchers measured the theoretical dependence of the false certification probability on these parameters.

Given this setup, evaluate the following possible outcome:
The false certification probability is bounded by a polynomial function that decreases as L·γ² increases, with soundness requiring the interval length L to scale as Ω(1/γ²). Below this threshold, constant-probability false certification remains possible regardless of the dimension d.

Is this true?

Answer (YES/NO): NO